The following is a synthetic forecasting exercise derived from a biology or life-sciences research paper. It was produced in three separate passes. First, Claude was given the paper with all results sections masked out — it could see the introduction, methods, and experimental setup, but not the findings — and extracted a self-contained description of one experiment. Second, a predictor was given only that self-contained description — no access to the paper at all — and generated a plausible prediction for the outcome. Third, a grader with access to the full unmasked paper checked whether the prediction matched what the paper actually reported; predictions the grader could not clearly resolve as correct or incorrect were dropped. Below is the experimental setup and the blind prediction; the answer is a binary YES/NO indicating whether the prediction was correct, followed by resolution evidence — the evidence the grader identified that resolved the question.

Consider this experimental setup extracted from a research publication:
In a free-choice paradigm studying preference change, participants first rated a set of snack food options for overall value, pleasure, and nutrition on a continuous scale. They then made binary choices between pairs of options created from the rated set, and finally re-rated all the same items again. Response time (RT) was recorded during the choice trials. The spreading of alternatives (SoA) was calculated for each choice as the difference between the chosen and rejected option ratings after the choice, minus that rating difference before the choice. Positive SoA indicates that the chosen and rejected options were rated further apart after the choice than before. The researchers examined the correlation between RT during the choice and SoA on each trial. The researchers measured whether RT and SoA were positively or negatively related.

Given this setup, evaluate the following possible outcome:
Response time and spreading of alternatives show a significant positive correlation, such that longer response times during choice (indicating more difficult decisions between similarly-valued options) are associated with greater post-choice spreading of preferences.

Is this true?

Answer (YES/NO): NO